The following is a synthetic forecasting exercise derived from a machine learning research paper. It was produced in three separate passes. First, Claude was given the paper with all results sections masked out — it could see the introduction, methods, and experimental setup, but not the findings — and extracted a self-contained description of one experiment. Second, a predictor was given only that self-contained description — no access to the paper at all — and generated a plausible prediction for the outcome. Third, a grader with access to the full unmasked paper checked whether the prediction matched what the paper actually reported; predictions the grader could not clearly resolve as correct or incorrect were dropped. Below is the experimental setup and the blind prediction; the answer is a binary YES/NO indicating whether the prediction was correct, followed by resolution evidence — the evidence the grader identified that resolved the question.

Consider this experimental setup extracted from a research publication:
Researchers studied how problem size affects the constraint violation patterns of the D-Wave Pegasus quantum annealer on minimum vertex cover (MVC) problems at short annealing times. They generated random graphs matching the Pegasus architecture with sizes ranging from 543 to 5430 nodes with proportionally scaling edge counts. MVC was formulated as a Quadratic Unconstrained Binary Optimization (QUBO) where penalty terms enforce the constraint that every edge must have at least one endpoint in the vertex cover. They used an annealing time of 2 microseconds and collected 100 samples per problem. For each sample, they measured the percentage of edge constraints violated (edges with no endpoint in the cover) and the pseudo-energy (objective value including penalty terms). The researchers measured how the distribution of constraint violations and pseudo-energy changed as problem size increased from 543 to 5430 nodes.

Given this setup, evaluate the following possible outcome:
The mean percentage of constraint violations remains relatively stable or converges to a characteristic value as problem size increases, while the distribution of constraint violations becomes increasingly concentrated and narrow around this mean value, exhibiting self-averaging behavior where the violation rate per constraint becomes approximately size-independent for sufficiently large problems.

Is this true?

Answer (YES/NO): NO